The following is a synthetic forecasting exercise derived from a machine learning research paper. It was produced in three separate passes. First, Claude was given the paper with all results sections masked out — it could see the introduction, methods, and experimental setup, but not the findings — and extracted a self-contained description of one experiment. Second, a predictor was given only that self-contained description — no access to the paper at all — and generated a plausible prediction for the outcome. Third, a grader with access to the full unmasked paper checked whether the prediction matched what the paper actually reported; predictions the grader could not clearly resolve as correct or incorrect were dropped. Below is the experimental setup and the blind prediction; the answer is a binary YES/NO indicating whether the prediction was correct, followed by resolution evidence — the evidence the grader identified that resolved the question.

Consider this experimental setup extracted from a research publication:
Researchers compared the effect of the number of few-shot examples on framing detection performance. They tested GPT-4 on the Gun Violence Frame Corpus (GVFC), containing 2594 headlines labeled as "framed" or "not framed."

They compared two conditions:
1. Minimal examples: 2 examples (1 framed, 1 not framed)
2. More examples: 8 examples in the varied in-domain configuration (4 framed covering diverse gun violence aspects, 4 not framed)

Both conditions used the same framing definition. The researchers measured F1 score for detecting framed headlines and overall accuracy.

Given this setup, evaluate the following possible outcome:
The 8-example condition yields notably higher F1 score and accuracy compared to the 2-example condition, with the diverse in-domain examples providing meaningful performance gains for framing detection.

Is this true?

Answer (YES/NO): NO